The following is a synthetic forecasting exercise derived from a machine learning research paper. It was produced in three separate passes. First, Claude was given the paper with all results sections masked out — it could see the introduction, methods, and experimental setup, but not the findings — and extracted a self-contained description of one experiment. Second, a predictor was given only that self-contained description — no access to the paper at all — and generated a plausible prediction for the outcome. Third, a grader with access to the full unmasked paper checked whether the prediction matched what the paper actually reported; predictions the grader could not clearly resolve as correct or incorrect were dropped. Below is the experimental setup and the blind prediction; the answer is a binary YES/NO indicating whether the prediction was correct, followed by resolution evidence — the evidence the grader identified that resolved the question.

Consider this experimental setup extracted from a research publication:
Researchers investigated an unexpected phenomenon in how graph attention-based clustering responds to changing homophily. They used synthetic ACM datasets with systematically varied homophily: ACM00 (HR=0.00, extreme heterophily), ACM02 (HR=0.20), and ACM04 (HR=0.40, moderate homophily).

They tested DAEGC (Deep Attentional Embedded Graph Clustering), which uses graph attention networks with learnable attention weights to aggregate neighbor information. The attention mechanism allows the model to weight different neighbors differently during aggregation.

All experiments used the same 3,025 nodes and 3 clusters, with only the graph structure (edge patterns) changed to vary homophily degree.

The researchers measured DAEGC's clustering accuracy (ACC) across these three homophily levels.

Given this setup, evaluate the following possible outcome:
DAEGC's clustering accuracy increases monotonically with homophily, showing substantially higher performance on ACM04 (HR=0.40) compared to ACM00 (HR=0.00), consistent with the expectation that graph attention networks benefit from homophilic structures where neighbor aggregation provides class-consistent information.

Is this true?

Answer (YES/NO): NO